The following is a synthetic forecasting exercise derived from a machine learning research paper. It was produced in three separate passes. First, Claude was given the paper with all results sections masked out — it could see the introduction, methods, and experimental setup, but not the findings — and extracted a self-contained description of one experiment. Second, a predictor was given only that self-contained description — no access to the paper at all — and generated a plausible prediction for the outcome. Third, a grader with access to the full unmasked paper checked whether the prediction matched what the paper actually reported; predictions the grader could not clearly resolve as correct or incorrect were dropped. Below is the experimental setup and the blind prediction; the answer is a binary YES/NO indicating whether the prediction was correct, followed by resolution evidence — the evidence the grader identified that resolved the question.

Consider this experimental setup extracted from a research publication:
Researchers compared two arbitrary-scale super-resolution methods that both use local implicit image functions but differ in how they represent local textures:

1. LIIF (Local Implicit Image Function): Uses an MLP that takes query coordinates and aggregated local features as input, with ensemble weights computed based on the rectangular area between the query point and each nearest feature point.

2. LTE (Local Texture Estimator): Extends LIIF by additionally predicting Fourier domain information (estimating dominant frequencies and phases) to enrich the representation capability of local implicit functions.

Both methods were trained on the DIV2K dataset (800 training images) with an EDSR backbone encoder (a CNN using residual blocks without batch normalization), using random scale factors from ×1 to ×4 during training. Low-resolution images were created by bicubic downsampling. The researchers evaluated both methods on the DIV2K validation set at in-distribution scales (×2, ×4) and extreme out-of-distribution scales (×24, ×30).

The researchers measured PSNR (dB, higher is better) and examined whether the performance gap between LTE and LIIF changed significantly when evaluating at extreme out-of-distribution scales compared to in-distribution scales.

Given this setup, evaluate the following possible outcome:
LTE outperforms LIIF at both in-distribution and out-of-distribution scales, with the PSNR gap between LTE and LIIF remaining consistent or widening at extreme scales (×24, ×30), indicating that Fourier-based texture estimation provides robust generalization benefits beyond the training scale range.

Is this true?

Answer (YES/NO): YES